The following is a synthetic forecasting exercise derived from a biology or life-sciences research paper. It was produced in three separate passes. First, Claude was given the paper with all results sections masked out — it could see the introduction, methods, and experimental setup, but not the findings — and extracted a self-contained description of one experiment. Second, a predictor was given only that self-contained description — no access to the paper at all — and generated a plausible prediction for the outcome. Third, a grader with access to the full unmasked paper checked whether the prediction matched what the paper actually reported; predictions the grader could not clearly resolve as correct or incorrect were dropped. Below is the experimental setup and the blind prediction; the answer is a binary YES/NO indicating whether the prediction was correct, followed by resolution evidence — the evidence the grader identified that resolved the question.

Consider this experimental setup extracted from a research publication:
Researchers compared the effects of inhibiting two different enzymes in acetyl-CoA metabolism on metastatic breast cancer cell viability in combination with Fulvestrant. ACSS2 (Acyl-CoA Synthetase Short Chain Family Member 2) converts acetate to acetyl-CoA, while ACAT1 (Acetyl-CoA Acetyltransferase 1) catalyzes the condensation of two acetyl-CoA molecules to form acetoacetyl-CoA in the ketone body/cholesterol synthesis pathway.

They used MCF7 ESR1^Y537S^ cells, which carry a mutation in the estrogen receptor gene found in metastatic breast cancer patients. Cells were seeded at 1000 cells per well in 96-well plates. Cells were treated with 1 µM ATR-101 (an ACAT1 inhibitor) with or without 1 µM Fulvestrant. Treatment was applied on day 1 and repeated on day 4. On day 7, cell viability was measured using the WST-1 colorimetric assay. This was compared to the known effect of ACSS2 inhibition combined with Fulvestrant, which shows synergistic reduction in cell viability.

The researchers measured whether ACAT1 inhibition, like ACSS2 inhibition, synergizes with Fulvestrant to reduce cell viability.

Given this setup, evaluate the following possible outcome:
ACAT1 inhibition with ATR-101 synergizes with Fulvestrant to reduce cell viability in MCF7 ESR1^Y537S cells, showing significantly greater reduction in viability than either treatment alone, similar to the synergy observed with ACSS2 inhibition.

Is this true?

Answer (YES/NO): NO